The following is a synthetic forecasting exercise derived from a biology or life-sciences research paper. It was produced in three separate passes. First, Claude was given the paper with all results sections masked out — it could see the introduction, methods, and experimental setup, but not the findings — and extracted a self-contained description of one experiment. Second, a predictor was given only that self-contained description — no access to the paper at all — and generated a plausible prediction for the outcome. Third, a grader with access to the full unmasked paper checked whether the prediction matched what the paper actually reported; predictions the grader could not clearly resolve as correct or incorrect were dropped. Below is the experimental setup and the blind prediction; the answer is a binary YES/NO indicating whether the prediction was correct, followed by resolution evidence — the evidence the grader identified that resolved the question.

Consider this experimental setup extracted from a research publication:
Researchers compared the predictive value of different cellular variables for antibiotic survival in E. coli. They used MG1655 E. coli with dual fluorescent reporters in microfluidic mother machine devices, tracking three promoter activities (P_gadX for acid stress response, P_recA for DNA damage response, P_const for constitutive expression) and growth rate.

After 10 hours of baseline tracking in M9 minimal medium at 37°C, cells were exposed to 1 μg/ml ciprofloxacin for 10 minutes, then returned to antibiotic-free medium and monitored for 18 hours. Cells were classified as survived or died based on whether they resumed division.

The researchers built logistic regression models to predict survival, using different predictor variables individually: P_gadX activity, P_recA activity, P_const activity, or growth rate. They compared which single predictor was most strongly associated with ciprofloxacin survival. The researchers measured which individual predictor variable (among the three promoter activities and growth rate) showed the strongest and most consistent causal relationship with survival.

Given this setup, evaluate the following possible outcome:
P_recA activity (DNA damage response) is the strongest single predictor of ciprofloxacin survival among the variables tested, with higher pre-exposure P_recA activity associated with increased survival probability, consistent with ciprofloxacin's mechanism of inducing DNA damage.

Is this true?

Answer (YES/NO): NO